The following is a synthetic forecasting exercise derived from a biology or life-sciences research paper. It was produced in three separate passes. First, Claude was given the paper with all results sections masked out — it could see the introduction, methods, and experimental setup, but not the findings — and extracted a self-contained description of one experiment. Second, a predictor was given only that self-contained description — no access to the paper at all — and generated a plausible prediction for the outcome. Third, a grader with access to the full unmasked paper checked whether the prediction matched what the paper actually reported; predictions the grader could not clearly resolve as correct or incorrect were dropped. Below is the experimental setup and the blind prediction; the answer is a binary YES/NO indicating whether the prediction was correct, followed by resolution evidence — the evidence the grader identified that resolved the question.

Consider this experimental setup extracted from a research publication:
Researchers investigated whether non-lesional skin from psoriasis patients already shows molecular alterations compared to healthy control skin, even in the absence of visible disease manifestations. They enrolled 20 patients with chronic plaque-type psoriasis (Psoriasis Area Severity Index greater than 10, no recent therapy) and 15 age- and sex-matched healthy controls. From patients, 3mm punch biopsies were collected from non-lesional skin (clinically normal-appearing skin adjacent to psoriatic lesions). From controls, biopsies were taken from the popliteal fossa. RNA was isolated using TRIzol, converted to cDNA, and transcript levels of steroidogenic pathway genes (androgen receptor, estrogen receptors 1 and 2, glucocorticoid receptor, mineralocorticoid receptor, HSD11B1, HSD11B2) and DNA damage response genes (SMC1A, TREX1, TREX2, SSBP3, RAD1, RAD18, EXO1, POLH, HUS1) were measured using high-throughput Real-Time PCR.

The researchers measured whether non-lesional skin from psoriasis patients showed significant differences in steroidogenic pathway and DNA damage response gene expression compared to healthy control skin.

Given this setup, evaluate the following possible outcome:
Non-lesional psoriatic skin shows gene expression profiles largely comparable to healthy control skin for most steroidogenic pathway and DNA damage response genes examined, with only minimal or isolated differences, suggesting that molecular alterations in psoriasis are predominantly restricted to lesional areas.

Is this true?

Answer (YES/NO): YES